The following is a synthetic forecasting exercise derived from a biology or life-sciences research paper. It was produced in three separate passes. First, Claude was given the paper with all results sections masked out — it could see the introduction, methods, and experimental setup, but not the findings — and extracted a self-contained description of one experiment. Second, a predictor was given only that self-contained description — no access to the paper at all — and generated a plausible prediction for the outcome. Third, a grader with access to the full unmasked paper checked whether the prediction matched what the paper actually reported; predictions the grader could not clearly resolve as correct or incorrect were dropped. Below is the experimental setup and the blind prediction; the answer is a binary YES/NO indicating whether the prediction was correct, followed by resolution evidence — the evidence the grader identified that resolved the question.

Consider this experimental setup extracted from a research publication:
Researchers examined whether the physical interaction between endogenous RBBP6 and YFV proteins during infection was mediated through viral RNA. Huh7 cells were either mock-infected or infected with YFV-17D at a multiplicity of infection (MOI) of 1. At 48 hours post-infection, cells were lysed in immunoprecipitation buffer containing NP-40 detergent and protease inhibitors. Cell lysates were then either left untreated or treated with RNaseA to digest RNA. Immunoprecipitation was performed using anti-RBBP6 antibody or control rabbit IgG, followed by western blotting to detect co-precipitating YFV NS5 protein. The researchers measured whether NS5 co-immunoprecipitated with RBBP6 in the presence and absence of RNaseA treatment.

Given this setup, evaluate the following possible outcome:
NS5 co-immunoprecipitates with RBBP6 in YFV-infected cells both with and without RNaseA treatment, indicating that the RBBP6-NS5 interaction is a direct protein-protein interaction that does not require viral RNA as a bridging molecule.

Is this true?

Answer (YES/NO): NO